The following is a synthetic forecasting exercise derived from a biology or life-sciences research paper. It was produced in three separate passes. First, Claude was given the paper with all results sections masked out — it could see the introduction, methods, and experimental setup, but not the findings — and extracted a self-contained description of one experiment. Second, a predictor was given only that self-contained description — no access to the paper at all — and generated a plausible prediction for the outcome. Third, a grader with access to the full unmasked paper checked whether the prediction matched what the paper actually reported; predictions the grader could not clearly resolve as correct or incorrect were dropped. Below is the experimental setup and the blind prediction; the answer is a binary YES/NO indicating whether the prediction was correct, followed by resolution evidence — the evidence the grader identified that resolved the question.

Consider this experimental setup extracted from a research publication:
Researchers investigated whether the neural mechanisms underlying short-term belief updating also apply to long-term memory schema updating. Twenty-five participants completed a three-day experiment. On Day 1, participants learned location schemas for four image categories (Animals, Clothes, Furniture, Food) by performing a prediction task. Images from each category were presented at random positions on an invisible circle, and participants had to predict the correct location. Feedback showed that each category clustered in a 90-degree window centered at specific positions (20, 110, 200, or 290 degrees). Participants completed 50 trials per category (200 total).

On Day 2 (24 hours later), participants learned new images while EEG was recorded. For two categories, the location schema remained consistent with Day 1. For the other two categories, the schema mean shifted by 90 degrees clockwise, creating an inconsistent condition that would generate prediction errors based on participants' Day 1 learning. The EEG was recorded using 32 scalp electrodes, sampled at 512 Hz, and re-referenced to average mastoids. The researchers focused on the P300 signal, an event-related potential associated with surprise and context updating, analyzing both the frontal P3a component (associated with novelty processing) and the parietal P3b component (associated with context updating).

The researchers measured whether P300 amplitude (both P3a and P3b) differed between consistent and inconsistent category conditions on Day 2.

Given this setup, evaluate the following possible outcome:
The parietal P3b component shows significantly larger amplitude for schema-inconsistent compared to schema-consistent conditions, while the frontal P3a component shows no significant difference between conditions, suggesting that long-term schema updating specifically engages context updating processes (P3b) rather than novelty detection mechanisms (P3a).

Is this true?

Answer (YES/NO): NO